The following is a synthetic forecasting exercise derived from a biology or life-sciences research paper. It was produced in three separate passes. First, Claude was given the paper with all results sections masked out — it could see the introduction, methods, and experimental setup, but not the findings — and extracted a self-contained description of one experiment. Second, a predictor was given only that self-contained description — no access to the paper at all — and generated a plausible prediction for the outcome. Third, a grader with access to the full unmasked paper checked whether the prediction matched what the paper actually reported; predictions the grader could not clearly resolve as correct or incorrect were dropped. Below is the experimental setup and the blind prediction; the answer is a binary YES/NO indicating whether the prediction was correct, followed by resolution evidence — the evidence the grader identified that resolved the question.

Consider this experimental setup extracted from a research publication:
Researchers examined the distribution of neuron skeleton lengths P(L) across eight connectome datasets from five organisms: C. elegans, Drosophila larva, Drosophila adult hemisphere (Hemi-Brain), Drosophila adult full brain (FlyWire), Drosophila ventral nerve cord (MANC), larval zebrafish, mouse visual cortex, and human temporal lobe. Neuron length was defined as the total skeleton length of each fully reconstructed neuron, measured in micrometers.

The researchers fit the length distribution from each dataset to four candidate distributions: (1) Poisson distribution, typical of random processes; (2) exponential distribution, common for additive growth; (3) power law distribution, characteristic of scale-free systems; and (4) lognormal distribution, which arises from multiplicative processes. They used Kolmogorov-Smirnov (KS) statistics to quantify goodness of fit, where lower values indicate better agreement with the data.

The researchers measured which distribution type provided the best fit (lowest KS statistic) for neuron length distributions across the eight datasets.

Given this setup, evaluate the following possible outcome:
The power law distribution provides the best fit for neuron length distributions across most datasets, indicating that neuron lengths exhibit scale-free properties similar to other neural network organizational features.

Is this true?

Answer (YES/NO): NO